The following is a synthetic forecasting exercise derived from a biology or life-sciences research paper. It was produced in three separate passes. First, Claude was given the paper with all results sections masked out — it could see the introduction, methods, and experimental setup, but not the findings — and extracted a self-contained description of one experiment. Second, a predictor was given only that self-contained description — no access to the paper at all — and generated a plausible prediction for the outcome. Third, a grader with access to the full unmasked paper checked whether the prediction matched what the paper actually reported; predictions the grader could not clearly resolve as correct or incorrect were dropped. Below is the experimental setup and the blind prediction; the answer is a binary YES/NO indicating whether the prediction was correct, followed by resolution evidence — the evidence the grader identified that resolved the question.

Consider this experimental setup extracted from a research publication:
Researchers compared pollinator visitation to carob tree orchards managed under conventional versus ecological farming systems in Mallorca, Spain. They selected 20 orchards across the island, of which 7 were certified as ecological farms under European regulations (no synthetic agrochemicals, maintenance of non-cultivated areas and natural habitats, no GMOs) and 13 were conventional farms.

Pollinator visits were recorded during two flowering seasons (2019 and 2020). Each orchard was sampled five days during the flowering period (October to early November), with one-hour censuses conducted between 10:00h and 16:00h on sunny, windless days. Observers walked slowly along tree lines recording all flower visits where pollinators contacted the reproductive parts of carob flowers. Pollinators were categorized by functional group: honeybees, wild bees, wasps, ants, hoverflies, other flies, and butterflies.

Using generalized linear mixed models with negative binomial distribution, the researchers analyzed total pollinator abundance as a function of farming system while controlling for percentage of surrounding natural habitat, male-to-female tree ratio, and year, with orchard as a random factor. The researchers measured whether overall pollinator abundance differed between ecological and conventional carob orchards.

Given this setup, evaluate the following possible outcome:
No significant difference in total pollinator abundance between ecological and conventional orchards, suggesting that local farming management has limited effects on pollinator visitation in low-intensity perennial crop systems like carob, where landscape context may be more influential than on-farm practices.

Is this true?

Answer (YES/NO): NO